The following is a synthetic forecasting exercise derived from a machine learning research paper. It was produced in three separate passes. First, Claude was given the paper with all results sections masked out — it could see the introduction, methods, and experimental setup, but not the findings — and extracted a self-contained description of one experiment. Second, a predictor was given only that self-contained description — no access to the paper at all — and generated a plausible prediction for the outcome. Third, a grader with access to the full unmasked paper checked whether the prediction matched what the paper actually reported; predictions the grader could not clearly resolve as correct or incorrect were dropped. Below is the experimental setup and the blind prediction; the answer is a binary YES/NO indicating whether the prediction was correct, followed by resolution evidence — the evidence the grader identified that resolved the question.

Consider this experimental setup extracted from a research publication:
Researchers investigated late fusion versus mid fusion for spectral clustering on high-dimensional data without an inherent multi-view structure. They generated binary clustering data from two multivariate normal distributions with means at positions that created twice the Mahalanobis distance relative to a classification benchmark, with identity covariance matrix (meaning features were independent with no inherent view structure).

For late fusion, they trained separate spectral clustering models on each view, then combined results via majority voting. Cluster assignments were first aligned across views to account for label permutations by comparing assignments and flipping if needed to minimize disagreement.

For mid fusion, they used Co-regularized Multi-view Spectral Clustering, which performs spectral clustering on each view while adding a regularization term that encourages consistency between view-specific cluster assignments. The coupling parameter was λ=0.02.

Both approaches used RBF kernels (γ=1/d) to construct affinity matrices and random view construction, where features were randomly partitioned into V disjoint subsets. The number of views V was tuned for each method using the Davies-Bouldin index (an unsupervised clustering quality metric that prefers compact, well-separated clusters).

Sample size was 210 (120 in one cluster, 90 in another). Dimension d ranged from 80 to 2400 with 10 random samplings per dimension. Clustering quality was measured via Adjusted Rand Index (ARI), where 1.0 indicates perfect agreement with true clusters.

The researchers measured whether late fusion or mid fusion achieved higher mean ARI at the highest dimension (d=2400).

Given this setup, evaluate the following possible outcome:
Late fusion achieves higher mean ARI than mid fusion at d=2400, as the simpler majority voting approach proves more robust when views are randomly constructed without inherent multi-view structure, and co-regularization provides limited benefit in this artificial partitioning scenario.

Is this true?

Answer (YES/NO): NO